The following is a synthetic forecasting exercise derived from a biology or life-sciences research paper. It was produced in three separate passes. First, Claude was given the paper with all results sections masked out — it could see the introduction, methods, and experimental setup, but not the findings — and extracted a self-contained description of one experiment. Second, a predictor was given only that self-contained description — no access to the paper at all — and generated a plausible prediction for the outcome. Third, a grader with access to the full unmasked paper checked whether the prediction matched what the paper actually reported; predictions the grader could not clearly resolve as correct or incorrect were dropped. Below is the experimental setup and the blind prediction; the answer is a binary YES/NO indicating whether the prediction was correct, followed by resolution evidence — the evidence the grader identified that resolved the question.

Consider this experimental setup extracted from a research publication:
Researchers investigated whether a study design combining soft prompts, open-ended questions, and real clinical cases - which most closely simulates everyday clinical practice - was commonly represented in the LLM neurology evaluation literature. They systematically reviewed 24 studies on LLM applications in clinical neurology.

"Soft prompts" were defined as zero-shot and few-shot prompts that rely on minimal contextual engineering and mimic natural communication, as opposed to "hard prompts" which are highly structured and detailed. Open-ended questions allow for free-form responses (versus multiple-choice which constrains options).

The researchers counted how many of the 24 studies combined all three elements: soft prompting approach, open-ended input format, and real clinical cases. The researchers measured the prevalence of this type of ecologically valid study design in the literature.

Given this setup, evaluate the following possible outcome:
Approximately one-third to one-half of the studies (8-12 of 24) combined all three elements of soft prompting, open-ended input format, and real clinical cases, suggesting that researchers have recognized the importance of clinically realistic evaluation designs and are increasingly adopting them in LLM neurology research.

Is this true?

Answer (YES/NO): NO